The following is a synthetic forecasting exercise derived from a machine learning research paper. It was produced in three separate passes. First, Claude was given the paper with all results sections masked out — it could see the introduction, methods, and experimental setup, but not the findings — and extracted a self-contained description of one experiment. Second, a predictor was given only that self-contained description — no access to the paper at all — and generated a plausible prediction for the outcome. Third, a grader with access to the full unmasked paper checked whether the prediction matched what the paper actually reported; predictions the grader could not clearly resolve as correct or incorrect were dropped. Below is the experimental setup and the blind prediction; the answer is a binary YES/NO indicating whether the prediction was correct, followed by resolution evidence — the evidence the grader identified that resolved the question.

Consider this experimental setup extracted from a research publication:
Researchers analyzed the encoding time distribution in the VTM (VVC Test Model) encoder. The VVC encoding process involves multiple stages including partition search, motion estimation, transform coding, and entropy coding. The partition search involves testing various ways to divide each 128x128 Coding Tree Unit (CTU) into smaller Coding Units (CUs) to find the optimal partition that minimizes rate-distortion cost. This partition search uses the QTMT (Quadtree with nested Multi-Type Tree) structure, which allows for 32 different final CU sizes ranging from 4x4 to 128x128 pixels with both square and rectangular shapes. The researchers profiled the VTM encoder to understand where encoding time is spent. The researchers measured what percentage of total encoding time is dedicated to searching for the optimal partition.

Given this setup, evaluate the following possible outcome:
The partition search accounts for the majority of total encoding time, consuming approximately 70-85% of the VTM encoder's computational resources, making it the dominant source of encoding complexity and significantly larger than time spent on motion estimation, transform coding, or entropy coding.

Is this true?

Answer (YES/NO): NO